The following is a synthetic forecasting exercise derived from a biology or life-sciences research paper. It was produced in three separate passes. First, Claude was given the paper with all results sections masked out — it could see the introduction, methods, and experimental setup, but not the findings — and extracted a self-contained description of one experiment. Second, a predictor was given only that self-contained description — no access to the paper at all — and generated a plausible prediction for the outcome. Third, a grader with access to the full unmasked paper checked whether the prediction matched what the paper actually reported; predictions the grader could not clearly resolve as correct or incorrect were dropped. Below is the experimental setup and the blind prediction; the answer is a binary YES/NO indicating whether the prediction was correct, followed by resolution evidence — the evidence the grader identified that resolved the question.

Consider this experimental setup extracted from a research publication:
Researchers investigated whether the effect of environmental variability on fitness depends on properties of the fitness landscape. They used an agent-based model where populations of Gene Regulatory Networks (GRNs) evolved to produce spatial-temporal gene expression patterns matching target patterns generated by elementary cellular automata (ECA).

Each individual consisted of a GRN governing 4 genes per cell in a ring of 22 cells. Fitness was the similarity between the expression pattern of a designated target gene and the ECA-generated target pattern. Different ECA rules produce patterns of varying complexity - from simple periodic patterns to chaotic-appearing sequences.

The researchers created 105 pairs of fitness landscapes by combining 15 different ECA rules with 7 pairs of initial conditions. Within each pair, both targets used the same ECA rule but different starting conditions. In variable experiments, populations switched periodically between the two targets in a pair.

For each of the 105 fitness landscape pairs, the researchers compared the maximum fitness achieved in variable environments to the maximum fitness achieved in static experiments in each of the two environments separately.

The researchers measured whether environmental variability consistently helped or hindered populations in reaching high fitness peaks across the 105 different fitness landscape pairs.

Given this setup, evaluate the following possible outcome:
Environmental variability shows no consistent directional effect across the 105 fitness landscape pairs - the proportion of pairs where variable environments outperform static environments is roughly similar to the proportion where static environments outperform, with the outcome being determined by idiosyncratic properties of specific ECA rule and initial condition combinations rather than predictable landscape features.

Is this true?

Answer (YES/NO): NO